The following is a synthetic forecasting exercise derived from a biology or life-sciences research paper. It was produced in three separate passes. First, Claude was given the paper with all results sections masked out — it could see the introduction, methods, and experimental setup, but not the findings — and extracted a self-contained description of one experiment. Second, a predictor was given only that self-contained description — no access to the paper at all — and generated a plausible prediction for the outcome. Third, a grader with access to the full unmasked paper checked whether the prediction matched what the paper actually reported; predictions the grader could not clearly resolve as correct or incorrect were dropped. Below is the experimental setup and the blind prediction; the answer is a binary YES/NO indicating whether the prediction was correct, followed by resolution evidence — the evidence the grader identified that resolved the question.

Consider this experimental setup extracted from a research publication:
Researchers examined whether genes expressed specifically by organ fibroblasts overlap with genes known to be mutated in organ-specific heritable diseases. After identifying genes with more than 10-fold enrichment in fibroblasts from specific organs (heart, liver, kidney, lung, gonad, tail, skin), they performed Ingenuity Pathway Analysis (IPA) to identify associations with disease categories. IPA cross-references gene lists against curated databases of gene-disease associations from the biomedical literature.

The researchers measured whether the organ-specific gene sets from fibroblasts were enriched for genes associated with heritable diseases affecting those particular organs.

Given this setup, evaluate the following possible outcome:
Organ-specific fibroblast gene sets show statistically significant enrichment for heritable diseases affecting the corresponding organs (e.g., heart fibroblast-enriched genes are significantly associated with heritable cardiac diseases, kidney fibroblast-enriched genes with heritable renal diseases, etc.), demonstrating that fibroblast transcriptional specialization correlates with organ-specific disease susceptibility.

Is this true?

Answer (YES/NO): YES